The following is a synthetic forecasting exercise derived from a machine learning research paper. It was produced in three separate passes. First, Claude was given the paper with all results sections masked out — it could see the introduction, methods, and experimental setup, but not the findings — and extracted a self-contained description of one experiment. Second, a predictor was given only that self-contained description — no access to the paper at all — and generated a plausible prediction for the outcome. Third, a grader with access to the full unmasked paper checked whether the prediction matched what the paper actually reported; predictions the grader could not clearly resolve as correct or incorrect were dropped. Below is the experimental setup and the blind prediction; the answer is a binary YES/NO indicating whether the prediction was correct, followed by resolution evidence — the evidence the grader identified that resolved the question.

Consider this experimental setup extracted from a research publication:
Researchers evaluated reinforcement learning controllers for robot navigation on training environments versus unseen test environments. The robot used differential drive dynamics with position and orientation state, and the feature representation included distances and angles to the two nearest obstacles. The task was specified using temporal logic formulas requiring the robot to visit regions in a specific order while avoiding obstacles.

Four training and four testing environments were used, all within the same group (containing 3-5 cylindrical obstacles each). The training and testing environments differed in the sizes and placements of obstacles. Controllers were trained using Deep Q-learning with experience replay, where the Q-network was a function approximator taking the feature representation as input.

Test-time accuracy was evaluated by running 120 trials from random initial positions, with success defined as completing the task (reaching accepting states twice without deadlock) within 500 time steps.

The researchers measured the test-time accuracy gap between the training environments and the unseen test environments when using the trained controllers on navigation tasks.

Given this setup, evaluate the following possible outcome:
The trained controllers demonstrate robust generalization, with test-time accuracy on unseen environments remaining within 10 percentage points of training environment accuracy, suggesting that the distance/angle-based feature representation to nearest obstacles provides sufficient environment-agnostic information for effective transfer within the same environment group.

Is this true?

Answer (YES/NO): YES